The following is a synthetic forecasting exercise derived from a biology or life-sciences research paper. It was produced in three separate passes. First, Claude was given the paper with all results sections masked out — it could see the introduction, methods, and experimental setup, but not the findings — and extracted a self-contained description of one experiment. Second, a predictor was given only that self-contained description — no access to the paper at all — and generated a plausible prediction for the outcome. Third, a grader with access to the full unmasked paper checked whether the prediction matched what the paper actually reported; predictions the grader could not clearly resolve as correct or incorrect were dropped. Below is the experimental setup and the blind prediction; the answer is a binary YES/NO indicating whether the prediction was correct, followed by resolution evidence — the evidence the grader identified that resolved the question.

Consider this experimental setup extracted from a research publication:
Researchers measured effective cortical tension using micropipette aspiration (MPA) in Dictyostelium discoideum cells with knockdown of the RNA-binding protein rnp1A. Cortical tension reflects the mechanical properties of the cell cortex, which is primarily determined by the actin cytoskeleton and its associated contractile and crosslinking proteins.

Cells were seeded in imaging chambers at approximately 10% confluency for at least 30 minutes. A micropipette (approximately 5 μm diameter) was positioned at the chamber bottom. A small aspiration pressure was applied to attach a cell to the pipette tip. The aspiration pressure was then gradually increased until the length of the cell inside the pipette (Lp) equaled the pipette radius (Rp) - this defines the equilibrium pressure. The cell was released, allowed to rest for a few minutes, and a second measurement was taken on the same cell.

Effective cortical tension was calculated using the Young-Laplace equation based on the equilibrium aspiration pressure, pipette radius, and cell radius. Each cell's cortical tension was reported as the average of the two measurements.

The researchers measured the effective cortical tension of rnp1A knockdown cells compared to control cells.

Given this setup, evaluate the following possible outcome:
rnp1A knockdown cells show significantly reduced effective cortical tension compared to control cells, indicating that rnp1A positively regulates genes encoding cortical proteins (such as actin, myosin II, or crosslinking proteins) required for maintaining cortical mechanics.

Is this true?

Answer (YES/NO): YES